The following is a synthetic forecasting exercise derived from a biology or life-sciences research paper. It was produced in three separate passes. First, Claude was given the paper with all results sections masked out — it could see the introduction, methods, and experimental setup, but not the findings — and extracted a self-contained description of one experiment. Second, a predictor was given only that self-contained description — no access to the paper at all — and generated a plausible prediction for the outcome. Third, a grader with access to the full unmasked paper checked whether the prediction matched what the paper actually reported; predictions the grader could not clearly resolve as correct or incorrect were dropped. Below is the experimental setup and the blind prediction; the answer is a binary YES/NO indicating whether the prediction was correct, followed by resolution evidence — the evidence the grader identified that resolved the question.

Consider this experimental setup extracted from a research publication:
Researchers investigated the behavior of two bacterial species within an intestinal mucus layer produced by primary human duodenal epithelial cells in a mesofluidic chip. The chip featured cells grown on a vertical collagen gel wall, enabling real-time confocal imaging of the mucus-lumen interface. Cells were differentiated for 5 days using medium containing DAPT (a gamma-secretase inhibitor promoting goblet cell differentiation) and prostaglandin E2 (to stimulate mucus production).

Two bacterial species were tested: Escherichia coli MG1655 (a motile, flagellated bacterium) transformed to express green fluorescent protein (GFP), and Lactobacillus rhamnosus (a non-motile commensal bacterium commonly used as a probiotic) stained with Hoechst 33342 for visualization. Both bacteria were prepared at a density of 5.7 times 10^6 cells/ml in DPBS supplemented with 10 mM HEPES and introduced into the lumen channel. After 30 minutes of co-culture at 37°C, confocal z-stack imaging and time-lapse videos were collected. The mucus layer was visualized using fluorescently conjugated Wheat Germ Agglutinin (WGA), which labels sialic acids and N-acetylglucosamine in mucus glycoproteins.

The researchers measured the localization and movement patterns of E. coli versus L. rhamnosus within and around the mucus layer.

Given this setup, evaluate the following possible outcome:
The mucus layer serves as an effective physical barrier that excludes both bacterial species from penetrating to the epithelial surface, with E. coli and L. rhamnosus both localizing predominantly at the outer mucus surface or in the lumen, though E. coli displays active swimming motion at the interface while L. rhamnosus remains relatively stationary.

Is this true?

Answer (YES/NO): NO